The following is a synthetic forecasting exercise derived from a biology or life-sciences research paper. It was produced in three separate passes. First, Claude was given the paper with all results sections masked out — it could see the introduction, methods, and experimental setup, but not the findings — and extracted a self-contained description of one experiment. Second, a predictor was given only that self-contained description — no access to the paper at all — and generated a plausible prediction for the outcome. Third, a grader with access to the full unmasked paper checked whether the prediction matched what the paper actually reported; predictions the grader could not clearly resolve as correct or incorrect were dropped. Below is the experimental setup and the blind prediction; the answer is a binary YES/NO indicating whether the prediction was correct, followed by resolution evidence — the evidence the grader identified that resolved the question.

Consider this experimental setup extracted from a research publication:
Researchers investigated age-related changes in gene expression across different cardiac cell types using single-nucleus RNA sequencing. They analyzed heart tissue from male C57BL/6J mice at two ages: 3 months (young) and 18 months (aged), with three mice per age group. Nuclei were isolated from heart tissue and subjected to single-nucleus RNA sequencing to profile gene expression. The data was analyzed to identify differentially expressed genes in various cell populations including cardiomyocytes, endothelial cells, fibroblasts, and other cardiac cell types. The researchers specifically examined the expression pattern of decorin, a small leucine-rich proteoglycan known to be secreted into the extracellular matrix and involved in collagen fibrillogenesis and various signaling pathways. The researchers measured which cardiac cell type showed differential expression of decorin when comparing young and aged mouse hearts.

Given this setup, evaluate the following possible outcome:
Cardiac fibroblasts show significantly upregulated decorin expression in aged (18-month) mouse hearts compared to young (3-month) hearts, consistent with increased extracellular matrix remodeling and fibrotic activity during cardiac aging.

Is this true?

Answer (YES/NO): NO